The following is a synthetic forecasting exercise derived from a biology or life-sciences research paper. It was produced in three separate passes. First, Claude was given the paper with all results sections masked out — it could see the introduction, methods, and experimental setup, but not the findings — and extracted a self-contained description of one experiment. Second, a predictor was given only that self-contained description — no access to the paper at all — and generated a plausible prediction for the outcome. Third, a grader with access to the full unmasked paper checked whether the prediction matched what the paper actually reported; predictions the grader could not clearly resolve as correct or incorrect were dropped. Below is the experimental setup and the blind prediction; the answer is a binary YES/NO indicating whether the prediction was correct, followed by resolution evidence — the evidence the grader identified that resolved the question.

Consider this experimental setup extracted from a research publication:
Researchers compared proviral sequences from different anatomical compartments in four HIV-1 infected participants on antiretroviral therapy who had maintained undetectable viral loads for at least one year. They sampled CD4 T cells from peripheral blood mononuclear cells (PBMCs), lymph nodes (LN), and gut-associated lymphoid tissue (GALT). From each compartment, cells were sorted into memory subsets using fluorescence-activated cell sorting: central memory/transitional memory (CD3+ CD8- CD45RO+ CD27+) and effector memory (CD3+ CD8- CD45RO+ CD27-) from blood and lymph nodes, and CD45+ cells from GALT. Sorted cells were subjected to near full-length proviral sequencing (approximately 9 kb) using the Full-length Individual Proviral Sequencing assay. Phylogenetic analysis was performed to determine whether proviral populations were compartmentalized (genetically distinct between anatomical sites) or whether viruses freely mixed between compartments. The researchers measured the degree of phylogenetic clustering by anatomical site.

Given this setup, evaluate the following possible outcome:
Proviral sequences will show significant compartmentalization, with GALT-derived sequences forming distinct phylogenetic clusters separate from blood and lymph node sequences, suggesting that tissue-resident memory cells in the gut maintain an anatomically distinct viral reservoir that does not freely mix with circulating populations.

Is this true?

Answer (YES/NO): NO